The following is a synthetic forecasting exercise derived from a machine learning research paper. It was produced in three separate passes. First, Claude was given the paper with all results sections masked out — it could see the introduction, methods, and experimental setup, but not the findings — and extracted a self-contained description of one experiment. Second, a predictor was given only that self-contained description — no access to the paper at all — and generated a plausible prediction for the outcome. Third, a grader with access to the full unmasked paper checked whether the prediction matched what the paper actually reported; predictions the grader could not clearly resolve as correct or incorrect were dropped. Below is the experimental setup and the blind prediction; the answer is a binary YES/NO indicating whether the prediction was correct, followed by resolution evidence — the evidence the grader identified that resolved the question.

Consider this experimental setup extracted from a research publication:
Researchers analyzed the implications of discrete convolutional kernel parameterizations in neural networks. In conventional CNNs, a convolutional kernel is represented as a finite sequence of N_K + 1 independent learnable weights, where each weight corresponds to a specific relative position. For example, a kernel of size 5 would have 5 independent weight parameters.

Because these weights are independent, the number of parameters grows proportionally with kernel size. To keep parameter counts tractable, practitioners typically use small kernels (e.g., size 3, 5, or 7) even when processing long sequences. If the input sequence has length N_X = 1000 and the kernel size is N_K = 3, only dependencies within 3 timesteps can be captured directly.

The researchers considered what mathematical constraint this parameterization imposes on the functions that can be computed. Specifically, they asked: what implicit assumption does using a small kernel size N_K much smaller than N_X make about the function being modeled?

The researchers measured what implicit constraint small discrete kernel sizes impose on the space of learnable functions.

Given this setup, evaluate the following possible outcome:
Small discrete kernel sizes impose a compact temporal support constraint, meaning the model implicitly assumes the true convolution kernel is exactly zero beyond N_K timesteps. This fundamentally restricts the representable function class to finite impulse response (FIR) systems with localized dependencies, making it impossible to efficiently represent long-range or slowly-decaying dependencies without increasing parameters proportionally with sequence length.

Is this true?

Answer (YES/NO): YES